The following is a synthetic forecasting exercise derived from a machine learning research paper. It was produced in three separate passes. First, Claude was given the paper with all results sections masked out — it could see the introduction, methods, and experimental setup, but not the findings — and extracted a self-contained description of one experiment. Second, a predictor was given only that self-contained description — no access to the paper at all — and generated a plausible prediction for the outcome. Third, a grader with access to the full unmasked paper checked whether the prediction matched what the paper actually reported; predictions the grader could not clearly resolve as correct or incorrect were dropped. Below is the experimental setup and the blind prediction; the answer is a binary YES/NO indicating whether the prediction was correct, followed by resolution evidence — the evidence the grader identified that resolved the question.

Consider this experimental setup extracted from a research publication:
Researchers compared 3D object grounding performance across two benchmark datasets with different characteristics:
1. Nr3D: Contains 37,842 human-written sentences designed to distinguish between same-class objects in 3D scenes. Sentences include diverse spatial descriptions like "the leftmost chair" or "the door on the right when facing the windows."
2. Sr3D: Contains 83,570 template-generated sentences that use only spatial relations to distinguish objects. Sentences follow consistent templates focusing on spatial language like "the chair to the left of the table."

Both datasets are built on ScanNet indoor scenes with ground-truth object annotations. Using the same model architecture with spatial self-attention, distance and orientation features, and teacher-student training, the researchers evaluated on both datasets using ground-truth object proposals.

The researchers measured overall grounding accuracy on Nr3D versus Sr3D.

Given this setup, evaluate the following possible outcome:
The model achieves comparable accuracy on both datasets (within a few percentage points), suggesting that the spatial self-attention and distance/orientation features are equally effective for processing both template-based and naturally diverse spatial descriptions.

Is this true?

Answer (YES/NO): NO